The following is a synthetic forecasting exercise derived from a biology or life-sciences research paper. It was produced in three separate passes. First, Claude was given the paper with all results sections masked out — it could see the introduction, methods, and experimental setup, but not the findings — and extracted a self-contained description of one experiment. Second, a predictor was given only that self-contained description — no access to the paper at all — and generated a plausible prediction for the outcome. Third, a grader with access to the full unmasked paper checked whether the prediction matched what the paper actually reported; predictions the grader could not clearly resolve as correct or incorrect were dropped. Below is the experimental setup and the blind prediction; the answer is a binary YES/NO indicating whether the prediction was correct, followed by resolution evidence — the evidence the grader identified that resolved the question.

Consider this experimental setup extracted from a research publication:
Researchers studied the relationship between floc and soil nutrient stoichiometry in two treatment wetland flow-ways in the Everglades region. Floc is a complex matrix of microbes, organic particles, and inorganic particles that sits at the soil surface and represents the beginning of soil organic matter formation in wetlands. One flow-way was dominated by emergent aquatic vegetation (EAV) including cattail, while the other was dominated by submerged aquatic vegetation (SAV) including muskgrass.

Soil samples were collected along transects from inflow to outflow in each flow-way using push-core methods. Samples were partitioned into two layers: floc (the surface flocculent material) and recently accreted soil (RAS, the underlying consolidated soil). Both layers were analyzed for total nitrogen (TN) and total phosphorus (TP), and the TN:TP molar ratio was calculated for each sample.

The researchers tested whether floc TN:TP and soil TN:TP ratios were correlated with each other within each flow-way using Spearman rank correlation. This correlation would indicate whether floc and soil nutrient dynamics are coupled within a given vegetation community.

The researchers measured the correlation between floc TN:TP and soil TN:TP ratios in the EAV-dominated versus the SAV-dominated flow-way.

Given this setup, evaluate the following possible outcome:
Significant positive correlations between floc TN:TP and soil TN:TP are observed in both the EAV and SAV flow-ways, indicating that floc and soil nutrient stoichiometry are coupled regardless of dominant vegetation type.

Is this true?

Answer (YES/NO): NO